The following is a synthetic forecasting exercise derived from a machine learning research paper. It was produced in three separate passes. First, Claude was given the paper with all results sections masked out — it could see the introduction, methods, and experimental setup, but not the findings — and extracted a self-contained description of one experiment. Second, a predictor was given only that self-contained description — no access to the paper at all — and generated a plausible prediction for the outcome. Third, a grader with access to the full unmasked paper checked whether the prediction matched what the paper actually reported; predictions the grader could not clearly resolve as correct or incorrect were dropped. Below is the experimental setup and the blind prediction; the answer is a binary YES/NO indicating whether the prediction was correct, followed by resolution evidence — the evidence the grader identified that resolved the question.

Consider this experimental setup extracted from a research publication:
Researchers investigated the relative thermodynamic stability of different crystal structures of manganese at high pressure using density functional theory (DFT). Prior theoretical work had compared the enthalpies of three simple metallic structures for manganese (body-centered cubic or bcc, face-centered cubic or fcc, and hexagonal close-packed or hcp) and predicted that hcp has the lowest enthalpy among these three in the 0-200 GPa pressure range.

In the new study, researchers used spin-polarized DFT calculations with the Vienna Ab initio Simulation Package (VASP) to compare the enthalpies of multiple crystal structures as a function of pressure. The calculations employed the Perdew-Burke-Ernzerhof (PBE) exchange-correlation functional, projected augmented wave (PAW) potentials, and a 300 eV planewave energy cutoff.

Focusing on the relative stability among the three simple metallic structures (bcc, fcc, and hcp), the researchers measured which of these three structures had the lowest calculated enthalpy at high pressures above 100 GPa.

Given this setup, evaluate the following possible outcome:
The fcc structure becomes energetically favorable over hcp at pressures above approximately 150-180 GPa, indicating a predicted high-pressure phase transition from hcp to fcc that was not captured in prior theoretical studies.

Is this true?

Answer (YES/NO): NO